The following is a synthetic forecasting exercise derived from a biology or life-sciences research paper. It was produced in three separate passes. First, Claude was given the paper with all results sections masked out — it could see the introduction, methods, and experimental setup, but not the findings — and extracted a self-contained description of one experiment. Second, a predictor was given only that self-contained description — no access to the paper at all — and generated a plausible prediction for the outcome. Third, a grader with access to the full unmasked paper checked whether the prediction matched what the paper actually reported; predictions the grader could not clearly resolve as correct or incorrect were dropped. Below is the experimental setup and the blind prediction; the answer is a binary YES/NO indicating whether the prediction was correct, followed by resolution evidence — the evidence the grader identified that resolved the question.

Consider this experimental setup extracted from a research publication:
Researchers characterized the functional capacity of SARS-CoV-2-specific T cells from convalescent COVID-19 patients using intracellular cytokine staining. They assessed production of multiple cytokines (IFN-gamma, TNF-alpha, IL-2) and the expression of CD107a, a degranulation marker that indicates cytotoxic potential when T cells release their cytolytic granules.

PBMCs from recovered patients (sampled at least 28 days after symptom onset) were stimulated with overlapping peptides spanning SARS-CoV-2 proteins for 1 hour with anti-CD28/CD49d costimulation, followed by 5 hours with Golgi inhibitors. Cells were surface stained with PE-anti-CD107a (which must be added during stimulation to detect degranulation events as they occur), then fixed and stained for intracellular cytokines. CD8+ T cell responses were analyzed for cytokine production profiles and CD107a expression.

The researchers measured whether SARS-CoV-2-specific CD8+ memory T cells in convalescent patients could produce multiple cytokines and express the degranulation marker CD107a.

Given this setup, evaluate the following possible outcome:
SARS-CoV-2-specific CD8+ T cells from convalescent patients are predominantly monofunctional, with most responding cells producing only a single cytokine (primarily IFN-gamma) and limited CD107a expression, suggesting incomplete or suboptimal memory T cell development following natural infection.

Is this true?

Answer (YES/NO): NO